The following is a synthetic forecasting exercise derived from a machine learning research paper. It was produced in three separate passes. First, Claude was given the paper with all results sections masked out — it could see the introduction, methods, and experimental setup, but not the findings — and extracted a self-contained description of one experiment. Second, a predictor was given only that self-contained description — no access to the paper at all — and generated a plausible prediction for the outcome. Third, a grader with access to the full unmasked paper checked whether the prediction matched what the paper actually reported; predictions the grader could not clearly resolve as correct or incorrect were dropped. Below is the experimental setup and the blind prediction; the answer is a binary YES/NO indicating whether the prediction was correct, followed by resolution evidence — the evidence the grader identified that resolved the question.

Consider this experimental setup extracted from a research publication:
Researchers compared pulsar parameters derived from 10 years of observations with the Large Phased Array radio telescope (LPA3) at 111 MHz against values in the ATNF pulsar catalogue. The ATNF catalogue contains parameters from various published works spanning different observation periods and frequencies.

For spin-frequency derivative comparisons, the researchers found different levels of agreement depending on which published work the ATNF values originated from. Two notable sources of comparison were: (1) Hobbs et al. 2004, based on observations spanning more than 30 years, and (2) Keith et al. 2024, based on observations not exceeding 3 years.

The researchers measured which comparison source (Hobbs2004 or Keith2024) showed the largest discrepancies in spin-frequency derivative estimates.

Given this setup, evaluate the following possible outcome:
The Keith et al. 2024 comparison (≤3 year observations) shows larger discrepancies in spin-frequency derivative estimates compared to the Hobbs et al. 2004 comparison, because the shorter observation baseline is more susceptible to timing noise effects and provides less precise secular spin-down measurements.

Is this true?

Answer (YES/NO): YES